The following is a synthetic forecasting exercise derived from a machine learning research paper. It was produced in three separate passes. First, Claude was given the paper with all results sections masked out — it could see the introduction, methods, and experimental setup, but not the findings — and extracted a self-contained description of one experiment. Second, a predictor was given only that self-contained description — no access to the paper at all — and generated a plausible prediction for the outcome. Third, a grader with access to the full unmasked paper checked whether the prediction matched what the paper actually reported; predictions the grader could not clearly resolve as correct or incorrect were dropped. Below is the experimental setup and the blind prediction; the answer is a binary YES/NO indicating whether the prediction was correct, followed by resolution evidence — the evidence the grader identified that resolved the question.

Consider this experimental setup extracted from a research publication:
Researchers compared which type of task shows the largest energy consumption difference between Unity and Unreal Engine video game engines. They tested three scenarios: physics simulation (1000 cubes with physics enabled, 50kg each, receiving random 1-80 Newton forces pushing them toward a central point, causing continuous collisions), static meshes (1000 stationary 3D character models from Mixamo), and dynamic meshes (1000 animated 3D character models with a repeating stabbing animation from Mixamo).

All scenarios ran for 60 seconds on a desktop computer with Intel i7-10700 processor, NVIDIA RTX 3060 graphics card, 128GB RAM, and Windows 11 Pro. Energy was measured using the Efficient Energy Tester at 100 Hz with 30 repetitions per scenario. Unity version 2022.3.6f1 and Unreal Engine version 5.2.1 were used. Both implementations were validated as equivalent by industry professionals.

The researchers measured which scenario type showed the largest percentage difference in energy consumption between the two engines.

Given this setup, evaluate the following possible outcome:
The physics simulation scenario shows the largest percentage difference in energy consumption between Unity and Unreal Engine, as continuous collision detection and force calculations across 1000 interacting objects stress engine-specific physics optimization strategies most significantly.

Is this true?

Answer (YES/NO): YES